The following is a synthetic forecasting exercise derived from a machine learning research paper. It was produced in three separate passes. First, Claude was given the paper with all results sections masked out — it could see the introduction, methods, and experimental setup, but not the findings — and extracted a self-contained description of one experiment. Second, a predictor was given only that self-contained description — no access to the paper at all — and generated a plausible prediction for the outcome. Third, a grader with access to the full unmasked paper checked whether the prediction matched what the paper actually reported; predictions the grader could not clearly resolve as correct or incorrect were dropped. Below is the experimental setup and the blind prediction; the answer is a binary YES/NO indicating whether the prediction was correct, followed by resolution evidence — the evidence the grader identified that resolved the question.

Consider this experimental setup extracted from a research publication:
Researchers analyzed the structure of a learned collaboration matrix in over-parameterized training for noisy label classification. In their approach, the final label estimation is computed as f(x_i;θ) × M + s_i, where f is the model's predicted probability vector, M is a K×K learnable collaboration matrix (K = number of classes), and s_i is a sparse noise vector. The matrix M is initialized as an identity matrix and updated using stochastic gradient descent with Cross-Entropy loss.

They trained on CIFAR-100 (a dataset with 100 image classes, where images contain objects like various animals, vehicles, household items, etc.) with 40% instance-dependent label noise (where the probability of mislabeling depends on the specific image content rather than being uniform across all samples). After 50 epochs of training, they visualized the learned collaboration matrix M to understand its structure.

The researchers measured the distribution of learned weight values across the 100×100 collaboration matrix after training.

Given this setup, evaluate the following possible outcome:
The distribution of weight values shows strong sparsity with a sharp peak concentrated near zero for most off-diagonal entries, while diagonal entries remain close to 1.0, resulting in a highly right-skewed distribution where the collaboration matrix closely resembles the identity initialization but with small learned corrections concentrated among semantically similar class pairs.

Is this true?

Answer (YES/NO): NO